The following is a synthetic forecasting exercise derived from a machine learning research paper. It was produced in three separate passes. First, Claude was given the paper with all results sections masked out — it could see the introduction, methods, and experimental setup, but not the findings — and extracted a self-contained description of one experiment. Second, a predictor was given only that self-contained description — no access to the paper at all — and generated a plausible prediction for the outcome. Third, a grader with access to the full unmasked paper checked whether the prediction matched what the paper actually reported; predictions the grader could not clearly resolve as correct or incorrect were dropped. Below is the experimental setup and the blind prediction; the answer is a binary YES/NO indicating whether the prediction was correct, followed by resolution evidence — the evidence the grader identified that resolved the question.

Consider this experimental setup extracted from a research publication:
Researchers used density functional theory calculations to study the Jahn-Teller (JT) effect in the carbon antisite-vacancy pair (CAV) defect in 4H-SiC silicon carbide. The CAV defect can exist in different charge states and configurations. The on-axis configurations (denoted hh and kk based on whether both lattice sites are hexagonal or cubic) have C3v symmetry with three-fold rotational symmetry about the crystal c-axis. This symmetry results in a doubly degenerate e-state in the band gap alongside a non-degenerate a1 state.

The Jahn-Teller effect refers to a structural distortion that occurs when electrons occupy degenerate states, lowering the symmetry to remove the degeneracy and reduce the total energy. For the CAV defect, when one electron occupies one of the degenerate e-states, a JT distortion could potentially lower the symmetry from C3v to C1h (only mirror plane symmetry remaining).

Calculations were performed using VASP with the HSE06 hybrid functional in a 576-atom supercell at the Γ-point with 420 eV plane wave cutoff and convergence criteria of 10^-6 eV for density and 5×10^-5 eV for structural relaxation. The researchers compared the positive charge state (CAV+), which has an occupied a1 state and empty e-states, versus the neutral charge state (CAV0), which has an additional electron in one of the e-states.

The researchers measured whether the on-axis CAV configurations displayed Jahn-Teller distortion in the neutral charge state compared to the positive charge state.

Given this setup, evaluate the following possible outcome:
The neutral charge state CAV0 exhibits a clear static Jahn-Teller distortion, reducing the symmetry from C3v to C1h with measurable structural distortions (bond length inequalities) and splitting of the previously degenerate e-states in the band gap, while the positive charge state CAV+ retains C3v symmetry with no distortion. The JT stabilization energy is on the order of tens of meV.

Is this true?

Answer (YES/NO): NO